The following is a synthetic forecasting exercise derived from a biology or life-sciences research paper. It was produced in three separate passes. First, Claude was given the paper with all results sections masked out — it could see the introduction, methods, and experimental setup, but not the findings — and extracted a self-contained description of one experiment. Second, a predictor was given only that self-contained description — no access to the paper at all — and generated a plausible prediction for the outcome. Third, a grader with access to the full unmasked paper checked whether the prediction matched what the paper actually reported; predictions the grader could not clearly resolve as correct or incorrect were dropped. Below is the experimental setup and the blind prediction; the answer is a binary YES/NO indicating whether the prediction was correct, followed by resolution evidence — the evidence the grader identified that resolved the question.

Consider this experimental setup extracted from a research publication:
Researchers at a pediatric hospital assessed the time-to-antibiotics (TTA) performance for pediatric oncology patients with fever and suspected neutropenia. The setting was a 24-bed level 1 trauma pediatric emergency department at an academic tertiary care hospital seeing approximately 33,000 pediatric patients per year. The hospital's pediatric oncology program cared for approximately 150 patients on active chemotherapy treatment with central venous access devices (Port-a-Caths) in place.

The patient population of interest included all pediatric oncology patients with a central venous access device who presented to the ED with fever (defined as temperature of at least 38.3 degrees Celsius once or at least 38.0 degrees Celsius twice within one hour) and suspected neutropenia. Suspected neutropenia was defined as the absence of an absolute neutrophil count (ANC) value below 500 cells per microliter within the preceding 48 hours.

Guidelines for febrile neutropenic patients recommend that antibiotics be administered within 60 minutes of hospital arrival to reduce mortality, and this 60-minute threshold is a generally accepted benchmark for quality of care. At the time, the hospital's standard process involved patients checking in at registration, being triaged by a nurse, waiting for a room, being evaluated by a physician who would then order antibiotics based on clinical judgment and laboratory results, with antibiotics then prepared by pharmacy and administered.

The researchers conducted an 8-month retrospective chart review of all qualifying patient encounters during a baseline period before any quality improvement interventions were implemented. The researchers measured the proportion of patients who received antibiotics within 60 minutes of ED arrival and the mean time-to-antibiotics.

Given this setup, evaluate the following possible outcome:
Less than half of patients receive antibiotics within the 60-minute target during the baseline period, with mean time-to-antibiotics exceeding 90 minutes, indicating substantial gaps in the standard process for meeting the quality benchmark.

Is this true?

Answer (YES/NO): NO